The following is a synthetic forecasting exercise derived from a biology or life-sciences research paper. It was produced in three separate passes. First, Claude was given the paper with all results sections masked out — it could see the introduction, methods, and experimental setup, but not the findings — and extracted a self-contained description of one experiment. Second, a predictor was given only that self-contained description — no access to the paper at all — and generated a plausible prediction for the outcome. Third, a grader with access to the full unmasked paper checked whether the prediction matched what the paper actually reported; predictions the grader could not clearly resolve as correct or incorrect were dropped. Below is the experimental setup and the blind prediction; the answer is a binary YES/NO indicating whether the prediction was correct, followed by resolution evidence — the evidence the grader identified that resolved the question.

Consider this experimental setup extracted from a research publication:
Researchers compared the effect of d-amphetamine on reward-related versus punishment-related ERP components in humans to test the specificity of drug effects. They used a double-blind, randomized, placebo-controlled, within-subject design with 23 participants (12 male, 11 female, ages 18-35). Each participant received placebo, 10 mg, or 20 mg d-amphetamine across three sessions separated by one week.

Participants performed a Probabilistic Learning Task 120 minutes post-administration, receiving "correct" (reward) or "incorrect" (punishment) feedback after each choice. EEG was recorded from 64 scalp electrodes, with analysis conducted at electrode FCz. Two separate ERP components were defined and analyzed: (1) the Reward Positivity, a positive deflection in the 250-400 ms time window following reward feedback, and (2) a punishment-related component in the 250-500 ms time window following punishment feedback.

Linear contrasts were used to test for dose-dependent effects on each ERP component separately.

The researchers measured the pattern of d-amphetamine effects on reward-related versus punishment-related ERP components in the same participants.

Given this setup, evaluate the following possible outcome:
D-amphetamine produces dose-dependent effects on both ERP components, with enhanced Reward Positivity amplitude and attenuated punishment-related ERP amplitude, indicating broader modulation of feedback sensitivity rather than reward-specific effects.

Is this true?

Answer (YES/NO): NO